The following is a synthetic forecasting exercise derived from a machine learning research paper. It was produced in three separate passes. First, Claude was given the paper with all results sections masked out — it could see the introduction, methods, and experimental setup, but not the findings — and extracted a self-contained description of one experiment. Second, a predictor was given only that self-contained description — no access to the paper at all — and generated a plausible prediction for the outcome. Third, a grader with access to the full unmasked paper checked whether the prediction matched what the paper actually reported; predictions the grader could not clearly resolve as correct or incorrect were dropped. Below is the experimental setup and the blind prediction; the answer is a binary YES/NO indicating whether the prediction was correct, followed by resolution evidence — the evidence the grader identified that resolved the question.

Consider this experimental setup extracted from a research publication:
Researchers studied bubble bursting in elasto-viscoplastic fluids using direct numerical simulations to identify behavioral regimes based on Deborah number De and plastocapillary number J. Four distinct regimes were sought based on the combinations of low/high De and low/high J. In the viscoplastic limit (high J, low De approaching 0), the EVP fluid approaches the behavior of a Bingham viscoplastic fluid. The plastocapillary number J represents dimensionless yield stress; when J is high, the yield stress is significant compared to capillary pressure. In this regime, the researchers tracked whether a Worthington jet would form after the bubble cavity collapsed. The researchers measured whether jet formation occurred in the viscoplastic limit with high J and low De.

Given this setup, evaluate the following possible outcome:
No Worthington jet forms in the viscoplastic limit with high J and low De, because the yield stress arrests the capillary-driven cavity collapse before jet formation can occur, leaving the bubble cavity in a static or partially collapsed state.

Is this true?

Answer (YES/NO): NO